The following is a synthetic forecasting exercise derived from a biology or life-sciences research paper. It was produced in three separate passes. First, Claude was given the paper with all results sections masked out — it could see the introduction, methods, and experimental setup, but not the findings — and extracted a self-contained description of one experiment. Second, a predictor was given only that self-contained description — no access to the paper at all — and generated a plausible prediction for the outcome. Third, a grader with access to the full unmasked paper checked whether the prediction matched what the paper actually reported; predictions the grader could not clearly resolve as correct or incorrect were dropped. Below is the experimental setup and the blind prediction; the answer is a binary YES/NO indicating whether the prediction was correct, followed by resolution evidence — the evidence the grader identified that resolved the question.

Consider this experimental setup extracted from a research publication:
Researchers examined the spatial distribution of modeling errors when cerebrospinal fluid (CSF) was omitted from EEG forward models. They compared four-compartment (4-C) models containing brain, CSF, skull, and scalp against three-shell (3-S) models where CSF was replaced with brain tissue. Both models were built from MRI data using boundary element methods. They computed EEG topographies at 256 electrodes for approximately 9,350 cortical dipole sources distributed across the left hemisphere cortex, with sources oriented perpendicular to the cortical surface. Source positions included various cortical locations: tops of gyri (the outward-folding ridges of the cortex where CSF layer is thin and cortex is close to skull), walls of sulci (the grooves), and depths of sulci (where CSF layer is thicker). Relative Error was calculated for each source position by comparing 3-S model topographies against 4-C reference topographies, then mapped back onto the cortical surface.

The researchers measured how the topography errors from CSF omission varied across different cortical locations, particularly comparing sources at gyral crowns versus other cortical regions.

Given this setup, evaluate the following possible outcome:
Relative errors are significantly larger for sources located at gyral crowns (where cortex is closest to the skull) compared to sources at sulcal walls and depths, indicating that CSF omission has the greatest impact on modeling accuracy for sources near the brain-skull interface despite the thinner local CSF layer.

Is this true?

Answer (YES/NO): YES